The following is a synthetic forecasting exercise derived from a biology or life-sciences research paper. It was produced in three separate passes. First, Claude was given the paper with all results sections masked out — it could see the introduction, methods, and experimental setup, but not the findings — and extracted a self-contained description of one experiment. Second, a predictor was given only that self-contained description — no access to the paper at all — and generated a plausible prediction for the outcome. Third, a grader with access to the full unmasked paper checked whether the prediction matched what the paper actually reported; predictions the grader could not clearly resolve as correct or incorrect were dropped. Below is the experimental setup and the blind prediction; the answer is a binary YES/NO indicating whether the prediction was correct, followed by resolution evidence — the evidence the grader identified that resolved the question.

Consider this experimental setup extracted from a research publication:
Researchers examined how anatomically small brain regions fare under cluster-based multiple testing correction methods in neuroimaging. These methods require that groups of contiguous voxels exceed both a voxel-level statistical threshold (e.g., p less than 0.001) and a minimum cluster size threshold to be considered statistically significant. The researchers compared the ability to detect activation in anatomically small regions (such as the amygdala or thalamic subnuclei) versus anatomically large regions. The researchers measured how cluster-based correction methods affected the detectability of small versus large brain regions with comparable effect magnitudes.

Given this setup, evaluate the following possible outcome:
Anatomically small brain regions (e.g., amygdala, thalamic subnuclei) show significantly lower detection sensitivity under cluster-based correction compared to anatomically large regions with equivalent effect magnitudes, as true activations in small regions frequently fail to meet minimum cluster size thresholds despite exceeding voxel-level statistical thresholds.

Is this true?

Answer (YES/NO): YES